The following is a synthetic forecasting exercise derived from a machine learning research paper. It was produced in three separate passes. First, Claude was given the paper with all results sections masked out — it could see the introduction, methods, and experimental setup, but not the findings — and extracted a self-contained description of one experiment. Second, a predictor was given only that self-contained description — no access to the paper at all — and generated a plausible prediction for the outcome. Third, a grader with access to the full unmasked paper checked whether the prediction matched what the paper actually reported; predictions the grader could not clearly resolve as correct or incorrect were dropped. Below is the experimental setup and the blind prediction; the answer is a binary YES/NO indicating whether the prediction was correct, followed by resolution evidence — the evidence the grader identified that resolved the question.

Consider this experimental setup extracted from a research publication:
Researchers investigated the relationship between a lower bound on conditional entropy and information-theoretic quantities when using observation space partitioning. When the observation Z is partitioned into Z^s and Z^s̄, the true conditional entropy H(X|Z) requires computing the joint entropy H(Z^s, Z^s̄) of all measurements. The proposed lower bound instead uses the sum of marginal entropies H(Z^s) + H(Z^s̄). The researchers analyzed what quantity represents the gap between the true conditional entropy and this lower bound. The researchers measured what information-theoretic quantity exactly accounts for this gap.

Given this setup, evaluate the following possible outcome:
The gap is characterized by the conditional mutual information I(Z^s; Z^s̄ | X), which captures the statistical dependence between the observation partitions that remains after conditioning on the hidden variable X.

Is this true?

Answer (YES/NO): NO